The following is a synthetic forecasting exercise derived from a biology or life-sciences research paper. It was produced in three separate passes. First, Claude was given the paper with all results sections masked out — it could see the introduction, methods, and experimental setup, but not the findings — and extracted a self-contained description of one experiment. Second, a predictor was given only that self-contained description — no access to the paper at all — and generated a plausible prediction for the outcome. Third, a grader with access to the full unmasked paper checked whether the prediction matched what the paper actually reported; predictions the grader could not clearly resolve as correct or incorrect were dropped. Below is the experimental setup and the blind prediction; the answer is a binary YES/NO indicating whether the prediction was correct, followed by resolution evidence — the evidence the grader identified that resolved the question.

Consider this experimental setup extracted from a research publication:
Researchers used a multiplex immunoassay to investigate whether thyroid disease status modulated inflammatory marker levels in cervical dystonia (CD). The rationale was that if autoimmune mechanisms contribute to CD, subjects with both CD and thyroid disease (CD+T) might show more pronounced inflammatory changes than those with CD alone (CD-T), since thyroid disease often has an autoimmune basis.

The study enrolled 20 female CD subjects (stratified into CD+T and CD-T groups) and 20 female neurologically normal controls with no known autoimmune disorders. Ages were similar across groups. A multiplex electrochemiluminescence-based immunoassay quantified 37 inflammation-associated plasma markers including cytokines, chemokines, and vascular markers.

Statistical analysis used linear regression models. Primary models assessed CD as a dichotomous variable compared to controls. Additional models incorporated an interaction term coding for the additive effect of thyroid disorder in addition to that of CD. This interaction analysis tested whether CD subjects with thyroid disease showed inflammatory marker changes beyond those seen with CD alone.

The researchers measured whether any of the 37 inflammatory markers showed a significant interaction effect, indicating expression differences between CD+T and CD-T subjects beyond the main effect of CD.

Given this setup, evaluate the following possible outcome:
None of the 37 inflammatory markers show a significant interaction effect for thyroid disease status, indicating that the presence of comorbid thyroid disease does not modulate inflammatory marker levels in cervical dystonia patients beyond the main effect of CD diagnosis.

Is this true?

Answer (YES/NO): NO